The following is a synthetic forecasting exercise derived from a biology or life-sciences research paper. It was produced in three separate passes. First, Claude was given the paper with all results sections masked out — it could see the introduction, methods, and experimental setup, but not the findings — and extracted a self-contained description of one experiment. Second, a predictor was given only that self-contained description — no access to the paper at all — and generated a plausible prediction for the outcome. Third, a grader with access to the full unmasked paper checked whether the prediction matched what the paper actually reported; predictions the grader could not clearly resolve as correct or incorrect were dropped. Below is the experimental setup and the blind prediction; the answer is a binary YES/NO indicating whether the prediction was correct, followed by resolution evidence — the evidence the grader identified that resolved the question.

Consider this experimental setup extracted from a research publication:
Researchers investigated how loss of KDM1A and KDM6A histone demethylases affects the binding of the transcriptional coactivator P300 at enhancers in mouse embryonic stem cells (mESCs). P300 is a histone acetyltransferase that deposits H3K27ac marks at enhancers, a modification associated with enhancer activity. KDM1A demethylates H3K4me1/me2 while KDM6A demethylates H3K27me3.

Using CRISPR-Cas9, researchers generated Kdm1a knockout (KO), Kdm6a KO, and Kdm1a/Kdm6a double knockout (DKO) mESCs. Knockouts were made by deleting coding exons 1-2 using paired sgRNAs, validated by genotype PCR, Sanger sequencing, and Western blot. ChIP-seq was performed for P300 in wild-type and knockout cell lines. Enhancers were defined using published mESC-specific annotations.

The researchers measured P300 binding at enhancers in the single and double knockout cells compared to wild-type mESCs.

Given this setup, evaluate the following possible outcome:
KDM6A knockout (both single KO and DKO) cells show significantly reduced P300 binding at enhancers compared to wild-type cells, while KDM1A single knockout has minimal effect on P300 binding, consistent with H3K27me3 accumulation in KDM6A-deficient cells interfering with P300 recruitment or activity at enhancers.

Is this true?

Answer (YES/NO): NO